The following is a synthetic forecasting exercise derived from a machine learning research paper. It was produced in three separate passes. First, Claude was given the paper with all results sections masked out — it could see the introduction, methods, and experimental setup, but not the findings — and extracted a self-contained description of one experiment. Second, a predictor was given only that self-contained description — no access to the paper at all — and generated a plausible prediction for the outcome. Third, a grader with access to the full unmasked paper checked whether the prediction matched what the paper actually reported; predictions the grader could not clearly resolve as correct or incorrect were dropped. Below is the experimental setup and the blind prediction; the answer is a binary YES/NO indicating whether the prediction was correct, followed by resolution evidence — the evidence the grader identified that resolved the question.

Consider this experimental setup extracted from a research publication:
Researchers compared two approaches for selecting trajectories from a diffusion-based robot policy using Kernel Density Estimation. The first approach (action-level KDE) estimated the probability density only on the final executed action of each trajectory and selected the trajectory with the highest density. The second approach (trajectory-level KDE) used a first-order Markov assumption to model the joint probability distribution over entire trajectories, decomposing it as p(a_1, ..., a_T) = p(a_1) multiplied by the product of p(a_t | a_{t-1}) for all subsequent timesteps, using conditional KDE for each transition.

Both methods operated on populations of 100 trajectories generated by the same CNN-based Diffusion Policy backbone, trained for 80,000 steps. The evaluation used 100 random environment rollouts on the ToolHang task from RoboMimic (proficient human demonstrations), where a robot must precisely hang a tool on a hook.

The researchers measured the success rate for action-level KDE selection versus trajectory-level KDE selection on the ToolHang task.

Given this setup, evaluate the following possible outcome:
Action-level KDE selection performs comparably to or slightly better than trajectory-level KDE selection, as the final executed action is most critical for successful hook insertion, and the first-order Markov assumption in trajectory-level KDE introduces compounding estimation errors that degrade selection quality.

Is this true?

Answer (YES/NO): NO